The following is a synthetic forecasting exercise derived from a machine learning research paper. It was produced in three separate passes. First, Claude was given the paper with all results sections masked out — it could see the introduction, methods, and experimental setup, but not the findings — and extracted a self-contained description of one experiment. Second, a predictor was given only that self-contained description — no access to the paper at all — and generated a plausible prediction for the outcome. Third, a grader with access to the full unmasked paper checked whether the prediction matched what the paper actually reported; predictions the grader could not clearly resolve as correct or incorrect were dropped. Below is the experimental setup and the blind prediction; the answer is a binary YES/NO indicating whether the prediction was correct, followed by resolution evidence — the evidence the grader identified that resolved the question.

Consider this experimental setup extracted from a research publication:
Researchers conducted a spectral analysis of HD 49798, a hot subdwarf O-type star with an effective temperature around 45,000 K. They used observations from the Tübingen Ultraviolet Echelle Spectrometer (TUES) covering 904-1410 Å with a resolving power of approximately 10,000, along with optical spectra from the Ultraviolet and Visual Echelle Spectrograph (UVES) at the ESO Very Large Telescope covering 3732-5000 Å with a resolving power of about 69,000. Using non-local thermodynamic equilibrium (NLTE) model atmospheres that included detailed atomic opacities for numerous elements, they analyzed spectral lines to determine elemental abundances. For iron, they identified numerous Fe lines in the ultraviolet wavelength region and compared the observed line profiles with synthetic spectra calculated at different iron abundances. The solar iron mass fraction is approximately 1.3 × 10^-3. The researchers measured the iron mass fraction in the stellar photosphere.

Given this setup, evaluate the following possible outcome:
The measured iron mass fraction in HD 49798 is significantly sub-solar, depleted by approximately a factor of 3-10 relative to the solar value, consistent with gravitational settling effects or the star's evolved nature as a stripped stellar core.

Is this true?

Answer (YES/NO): NO